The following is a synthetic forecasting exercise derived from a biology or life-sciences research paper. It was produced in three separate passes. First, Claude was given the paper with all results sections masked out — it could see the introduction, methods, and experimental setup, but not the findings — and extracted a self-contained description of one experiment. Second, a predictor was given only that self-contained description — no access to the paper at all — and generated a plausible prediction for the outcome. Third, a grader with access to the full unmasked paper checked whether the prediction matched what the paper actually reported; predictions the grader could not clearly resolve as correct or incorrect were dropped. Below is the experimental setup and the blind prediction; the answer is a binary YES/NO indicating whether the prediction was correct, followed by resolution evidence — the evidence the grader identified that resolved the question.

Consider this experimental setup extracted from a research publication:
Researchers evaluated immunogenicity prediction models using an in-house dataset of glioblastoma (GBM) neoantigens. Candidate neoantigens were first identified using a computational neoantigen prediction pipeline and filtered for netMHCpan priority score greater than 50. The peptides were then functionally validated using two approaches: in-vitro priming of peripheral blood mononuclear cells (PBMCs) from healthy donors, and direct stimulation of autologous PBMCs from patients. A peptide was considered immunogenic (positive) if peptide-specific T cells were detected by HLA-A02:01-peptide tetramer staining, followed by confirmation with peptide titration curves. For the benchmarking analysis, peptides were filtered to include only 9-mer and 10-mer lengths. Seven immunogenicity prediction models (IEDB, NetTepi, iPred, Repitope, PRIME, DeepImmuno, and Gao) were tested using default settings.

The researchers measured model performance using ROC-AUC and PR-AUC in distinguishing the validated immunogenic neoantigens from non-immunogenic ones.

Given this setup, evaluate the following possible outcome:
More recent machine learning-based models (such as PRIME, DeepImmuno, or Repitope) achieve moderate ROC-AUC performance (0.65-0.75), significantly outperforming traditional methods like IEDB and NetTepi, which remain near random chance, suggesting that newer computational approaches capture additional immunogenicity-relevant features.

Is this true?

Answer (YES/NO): NO